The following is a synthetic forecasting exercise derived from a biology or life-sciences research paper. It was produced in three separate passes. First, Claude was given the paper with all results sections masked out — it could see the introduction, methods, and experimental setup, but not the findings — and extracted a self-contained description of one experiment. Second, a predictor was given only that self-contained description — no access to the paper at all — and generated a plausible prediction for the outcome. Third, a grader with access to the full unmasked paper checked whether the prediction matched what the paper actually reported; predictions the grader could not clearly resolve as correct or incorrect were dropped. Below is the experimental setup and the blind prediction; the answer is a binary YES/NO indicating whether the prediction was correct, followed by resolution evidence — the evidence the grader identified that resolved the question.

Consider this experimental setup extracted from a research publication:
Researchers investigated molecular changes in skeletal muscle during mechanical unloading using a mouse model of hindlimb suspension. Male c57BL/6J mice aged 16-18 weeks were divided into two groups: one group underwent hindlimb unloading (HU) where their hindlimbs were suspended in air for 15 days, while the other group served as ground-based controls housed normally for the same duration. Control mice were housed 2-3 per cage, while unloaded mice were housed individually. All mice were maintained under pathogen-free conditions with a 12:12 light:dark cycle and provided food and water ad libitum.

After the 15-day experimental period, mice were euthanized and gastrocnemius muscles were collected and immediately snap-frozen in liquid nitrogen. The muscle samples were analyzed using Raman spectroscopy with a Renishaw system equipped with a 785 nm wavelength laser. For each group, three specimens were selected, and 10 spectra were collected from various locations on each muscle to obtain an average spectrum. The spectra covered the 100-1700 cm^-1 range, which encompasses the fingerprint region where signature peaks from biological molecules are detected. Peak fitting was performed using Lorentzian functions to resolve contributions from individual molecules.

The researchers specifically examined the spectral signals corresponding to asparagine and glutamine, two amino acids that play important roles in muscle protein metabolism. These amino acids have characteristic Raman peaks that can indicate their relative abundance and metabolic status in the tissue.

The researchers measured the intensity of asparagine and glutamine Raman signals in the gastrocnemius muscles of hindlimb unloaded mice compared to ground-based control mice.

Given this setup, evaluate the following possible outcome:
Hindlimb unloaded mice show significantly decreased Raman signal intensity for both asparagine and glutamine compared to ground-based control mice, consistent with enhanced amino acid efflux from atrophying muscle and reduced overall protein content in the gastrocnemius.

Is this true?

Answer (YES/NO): YES